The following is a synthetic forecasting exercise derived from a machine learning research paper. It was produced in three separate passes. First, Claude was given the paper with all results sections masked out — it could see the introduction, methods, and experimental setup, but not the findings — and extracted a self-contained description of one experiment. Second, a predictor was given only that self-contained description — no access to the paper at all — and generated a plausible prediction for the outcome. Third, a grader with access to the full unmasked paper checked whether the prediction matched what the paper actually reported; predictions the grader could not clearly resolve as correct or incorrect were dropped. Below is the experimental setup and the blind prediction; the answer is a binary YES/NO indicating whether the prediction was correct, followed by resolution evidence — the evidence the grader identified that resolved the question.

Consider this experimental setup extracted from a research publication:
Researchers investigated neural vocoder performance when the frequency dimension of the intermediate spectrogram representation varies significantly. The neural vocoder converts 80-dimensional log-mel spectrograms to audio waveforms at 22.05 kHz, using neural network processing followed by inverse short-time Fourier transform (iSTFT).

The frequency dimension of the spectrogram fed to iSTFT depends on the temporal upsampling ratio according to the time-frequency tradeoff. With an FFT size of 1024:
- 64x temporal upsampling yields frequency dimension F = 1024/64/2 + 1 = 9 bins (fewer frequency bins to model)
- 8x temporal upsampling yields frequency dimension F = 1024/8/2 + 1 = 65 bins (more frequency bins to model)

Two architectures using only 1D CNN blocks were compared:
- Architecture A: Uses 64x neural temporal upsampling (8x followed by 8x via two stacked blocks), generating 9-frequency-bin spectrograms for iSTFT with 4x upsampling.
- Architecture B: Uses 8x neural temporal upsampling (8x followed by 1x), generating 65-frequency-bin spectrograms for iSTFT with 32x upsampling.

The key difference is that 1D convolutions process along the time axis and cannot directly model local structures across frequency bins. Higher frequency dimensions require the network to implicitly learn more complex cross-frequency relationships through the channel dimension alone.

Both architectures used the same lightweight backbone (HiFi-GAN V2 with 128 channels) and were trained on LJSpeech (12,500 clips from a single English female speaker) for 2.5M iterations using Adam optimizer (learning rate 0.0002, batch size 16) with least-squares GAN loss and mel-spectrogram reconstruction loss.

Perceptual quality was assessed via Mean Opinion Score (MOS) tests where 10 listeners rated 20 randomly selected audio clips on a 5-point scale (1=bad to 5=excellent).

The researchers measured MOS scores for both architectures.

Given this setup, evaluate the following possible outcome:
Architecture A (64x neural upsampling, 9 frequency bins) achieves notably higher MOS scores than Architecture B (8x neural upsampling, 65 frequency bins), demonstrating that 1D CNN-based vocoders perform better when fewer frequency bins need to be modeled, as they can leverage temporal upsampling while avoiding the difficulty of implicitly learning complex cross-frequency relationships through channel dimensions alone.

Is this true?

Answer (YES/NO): YES